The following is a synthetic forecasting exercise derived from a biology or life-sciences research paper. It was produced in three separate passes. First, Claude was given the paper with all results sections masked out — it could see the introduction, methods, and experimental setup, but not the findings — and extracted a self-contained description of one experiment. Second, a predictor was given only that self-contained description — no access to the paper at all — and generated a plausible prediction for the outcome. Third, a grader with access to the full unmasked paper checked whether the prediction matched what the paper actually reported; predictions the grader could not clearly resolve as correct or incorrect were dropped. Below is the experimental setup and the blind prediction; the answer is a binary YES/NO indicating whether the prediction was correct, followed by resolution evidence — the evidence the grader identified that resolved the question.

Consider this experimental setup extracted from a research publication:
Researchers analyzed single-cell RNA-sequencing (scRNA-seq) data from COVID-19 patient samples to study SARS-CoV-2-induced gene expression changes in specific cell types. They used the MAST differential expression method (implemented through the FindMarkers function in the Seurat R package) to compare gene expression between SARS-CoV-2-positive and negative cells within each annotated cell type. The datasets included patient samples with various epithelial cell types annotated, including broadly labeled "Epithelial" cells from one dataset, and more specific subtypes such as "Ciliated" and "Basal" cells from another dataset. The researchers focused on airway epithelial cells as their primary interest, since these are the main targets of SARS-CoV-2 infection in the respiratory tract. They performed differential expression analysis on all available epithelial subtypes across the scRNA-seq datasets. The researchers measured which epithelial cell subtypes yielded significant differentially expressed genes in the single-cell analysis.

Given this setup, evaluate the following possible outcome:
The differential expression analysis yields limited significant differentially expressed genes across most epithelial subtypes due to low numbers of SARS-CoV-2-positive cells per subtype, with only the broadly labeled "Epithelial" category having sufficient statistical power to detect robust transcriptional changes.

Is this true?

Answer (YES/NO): NO